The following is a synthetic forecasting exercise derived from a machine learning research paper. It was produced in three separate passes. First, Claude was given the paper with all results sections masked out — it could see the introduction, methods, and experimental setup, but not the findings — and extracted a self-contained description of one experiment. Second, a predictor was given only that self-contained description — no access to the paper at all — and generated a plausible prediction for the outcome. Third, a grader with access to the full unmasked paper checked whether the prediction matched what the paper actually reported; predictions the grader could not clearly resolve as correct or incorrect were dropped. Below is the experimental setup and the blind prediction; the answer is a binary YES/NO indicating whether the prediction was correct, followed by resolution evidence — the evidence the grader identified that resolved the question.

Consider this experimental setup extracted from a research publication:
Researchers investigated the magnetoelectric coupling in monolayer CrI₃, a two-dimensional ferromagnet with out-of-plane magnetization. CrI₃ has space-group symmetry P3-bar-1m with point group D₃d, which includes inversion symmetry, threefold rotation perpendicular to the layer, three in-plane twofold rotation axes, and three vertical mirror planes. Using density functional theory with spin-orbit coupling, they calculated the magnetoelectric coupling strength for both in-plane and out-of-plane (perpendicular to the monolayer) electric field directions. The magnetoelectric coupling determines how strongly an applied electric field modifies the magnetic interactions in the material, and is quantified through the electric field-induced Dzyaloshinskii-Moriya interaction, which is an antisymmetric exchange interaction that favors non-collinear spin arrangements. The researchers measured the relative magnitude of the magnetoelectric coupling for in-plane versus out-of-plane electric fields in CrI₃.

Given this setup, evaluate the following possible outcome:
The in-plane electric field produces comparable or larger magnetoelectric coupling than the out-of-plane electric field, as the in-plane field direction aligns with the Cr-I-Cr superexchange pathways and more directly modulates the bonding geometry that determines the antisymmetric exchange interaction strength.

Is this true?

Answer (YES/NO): YES